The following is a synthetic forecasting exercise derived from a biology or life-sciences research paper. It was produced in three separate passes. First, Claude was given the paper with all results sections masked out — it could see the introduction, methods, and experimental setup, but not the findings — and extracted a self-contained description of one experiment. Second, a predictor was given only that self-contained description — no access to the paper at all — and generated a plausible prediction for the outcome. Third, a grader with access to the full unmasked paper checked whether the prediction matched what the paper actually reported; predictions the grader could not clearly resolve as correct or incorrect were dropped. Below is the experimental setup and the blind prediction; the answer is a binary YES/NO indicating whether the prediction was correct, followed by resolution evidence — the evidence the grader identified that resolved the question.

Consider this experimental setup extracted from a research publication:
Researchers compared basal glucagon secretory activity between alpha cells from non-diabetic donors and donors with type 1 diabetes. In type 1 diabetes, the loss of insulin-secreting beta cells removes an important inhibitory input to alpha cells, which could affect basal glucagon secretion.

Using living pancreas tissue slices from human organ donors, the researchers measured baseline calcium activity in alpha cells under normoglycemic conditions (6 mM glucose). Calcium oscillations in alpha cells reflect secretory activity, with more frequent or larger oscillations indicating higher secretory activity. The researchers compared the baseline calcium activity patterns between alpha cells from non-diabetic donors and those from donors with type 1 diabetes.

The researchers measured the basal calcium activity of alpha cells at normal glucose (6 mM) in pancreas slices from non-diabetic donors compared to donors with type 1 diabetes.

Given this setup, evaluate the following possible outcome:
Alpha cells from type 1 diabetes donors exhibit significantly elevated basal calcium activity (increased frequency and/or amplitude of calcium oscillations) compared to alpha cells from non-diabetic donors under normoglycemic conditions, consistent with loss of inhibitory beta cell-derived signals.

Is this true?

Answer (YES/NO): YES